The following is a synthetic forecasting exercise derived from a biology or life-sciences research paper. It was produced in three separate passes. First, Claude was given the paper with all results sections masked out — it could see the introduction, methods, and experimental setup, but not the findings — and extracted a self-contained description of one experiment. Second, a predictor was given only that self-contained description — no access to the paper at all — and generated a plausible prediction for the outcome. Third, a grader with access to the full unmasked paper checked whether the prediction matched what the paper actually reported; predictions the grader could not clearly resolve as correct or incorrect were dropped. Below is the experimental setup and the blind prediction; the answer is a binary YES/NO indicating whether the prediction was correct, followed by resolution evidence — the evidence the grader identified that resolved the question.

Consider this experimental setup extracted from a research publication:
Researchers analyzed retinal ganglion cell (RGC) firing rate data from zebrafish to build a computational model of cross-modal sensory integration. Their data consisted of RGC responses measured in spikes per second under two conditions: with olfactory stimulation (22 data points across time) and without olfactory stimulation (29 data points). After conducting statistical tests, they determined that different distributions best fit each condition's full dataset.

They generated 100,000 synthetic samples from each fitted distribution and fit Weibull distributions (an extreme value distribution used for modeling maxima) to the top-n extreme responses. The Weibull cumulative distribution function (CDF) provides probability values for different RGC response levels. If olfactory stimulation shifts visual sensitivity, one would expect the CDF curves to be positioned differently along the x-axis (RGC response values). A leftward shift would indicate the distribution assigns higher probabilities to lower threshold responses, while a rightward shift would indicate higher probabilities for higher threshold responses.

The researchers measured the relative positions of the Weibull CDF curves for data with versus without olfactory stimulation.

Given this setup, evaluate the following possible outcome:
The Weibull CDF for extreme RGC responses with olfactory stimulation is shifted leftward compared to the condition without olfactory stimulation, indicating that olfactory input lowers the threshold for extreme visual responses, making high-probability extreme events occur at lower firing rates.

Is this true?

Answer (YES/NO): YES